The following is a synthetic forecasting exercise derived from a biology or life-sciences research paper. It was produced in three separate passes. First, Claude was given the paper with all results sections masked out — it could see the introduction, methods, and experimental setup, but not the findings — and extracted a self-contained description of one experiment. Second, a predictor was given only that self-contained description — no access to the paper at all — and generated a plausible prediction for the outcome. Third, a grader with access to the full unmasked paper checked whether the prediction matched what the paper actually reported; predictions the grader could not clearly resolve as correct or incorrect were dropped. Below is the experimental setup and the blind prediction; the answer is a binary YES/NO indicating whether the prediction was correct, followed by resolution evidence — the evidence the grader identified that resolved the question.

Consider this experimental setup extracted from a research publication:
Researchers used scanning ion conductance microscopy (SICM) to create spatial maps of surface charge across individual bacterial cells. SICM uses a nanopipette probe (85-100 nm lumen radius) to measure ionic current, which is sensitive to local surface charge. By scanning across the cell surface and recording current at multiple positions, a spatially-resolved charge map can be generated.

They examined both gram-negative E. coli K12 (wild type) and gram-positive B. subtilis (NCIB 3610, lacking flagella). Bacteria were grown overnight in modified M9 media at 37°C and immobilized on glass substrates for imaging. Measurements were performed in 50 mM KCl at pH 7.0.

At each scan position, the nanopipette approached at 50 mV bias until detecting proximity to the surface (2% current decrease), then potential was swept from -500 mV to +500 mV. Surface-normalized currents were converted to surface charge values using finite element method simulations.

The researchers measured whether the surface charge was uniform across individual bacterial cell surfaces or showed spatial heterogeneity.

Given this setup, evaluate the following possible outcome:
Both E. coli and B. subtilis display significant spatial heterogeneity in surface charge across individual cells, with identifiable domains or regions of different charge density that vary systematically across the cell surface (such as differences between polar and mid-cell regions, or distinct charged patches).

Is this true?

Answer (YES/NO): YES